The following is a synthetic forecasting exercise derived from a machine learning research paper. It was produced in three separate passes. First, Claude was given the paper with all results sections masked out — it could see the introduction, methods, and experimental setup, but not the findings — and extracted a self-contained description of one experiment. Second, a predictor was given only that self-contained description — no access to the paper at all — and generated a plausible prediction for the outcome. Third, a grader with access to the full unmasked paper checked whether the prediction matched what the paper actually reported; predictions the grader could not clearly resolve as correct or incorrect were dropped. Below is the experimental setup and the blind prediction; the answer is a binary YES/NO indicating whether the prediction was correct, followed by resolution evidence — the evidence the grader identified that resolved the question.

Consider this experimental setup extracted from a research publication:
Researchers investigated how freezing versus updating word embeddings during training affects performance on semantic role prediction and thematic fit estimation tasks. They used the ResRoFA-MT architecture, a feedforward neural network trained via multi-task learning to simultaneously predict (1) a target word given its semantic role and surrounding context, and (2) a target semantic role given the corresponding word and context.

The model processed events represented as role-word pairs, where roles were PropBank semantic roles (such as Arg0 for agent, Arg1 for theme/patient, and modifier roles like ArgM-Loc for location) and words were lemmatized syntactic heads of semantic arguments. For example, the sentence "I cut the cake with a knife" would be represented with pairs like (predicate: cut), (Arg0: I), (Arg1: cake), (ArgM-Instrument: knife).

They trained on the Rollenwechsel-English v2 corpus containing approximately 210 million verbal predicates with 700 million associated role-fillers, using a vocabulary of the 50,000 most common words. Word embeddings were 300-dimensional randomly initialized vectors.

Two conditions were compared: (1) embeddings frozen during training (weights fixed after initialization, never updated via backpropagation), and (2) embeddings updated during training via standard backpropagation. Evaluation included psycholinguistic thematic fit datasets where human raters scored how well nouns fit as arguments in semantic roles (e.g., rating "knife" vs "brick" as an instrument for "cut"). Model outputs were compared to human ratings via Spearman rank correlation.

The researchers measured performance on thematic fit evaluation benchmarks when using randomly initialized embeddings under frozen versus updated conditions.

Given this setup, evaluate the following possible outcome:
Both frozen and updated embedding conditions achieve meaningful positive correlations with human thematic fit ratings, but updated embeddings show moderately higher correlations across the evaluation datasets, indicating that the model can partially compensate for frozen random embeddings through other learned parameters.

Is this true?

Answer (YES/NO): YES